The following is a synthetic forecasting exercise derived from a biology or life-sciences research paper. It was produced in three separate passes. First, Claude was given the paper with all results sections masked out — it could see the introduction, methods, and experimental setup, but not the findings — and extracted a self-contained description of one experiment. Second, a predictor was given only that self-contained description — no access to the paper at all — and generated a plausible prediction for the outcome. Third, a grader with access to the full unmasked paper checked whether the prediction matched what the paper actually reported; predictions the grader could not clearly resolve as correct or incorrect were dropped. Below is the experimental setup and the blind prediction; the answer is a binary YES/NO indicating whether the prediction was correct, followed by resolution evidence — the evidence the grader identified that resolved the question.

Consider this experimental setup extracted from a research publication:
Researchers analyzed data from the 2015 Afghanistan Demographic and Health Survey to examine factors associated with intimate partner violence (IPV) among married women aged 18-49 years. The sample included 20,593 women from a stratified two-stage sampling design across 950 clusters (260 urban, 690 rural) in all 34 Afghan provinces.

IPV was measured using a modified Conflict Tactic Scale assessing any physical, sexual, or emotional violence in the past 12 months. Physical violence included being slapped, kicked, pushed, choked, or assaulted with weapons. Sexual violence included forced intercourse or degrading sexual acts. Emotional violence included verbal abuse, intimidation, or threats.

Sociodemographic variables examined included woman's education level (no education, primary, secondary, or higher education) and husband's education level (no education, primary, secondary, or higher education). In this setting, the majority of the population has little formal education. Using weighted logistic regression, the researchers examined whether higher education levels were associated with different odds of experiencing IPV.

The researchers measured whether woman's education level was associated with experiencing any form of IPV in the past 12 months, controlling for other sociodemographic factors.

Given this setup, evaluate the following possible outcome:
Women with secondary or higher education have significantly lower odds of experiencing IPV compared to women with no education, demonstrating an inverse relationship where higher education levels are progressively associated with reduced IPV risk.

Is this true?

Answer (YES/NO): NO